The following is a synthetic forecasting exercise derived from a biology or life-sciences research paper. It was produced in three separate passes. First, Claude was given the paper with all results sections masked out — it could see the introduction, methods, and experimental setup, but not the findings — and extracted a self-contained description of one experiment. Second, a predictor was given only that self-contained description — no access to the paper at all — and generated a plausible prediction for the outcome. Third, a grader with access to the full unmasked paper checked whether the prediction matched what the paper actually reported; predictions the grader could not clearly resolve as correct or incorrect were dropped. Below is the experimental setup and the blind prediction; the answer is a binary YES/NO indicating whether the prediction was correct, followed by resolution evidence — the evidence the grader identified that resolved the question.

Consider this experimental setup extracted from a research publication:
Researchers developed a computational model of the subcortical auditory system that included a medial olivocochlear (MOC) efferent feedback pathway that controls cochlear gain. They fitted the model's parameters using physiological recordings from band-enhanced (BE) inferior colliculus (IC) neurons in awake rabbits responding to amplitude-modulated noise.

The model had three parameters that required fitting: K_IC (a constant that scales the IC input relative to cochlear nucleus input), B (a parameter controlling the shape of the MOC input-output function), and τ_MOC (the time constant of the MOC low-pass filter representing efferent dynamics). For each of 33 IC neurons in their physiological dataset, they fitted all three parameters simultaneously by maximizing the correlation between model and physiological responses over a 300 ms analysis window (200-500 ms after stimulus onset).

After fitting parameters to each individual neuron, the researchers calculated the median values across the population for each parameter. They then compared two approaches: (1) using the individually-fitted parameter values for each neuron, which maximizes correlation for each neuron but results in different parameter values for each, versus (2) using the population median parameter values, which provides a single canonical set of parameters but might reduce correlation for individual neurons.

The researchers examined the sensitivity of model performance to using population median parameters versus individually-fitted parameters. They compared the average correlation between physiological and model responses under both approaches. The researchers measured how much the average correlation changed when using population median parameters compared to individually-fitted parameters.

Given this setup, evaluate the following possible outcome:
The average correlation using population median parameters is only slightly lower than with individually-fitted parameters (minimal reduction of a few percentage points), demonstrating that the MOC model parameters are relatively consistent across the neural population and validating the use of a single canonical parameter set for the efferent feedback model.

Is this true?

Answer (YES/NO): NO